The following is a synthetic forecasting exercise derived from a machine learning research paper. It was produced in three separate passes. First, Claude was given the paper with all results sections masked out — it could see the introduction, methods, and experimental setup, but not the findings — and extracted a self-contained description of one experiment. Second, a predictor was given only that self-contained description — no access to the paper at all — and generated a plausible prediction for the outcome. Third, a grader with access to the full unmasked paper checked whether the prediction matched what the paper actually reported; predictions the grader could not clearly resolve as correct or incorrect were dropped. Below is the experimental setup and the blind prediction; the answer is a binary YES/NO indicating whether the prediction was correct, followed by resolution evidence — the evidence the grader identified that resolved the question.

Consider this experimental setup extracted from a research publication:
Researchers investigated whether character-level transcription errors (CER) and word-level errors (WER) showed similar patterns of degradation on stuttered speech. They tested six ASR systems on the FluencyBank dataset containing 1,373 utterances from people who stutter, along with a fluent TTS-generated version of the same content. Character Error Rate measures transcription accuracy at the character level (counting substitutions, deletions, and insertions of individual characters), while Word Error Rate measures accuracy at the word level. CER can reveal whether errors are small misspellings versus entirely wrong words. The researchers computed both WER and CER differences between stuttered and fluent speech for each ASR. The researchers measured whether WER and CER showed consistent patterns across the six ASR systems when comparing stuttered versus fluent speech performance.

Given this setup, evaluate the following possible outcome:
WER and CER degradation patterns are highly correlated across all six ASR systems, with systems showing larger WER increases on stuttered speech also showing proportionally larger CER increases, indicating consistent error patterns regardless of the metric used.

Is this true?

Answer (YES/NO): YES